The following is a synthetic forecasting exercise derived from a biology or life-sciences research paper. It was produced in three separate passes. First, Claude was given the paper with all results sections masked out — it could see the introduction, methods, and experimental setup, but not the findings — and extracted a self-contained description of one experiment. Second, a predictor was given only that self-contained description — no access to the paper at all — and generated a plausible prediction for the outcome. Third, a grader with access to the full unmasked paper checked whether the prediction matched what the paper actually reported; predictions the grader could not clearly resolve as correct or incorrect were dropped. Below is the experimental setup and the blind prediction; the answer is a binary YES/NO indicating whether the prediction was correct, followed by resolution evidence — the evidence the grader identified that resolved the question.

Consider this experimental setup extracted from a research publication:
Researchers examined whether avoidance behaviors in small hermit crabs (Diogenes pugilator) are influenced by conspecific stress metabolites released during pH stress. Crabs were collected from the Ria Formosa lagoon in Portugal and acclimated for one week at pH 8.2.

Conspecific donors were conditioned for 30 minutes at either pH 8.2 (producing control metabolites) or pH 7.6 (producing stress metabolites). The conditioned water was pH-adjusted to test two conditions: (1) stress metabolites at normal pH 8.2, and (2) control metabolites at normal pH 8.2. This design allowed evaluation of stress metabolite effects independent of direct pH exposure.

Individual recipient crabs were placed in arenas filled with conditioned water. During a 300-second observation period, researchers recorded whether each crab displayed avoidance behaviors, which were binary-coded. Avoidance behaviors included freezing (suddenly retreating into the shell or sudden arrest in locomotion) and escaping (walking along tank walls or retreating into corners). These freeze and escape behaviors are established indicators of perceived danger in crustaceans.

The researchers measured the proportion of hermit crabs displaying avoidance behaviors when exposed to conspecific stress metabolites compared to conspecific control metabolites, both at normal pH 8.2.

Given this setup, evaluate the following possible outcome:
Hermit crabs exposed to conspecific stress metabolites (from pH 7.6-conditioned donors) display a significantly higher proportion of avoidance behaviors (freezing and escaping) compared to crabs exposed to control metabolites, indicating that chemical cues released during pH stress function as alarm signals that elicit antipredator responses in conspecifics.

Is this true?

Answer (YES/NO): NO